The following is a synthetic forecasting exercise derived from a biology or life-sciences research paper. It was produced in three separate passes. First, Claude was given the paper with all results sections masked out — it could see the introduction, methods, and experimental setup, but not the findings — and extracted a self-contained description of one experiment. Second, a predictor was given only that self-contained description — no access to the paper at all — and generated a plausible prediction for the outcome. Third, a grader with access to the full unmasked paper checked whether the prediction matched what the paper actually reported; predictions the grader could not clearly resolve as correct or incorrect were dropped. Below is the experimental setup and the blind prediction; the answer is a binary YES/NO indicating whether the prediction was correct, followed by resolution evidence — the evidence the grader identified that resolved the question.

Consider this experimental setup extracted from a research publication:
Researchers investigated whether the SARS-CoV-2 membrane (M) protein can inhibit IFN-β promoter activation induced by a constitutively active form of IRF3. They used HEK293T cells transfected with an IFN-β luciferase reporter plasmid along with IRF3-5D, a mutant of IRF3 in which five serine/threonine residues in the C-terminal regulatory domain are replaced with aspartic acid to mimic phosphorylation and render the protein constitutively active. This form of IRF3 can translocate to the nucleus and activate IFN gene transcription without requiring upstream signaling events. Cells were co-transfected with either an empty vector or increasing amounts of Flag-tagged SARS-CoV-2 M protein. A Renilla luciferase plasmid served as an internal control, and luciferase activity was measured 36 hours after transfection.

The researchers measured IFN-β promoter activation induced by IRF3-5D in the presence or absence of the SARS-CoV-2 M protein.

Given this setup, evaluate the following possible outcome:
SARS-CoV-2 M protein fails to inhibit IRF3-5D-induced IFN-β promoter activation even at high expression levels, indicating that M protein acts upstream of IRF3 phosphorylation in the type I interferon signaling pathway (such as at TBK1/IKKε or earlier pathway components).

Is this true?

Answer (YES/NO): YES